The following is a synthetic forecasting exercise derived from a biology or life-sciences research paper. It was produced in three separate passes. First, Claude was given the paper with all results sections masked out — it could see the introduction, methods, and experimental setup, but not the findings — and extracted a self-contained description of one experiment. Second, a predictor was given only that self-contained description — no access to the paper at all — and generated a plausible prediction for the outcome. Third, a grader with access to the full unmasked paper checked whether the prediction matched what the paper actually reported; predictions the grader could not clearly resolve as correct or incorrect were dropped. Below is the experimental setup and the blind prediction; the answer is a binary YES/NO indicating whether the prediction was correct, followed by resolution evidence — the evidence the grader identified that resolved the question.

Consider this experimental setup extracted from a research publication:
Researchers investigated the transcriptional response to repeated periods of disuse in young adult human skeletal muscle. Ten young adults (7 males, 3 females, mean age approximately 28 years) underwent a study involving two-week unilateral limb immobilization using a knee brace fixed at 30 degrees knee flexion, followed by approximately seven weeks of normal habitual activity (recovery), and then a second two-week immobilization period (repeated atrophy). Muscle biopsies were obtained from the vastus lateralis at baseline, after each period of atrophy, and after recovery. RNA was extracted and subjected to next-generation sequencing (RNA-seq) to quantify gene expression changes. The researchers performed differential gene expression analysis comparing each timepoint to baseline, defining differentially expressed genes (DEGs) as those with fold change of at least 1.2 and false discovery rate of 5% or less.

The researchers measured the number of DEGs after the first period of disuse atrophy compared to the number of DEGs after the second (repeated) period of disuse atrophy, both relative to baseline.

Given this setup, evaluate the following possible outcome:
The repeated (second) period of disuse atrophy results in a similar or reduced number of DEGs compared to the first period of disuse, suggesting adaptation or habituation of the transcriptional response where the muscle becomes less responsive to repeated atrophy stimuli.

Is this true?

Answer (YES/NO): YES